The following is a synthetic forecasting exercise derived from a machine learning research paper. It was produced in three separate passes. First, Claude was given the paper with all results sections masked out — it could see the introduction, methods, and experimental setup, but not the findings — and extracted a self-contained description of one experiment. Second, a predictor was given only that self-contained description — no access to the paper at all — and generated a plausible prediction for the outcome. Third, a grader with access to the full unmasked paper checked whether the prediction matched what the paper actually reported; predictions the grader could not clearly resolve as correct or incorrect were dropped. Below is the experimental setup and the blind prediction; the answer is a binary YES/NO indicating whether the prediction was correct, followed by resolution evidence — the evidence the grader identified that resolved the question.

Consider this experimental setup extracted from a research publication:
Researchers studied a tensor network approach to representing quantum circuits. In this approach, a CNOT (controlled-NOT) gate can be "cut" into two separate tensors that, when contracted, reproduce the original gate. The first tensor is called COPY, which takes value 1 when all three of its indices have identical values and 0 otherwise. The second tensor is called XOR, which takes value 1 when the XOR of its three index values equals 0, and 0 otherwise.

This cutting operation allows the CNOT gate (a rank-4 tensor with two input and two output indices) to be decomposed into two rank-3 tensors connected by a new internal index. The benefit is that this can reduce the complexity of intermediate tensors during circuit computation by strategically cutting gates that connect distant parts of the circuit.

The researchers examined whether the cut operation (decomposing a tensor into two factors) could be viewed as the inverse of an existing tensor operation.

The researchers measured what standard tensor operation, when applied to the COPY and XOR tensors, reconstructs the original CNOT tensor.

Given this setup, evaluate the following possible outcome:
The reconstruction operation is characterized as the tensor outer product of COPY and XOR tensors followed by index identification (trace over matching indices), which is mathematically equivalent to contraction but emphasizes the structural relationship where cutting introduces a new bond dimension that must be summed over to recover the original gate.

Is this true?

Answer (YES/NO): NO